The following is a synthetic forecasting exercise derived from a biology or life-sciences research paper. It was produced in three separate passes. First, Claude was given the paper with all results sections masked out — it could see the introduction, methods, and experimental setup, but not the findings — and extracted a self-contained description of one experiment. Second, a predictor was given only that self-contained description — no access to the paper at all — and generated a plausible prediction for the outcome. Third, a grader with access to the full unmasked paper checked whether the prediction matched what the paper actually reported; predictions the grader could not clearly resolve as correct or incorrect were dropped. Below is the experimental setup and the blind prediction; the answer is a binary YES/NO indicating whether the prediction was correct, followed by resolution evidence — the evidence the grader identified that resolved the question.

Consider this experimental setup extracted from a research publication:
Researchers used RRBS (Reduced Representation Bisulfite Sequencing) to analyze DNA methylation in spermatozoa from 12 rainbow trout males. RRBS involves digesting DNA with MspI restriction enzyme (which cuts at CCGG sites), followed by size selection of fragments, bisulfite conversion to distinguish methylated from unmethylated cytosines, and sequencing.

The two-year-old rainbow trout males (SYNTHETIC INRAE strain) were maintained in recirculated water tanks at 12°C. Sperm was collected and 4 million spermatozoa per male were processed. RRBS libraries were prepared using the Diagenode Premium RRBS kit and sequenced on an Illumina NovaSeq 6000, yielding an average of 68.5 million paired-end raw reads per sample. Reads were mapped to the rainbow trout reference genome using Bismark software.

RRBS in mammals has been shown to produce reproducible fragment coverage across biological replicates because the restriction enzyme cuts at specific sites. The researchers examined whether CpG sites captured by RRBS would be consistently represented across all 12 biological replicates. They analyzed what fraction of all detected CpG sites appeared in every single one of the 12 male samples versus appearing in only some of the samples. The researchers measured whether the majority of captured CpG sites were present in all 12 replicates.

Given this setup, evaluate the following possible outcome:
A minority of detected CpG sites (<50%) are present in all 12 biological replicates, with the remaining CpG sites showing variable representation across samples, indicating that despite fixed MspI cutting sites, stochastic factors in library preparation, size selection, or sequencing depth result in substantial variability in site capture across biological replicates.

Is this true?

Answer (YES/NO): YES